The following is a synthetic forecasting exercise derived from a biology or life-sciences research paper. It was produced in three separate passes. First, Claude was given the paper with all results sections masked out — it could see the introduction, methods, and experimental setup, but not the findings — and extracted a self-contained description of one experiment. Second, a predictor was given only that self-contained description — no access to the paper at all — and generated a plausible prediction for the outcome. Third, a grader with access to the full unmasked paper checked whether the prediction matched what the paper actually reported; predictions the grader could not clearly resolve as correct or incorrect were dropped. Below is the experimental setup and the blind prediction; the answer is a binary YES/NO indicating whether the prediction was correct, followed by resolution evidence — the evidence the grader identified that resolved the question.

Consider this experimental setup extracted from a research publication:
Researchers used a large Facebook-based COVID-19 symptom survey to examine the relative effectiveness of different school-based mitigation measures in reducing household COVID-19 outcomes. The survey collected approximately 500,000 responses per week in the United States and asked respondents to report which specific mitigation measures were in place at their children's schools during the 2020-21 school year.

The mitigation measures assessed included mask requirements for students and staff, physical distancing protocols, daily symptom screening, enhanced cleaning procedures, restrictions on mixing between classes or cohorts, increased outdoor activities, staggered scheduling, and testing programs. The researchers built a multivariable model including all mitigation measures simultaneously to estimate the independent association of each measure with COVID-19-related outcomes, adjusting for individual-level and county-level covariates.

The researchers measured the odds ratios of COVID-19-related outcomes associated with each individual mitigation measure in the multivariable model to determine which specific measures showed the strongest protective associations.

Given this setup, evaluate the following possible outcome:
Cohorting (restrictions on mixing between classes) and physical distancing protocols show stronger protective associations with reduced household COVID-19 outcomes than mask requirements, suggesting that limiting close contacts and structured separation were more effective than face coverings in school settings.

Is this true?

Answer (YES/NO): NO